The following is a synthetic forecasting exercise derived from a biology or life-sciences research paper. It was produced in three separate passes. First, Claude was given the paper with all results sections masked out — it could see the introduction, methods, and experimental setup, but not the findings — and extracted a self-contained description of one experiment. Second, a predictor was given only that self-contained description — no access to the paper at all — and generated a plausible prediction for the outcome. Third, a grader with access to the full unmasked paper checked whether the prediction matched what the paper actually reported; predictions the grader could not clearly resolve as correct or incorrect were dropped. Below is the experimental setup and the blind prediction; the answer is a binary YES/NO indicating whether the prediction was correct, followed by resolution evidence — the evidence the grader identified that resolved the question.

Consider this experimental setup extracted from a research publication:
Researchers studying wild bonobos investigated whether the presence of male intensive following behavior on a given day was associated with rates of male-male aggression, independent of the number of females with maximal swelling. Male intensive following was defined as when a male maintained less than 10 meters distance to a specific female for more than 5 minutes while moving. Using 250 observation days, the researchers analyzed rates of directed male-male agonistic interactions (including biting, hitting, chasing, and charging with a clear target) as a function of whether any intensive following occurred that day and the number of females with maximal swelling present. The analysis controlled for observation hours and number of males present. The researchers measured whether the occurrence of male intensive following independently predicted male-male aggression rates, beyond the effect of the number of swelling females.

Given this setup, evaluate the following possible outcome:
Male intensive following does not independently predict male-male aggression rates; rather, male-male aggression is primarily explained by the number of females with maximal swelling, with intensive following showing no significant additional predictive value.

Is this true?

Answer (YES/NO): NO